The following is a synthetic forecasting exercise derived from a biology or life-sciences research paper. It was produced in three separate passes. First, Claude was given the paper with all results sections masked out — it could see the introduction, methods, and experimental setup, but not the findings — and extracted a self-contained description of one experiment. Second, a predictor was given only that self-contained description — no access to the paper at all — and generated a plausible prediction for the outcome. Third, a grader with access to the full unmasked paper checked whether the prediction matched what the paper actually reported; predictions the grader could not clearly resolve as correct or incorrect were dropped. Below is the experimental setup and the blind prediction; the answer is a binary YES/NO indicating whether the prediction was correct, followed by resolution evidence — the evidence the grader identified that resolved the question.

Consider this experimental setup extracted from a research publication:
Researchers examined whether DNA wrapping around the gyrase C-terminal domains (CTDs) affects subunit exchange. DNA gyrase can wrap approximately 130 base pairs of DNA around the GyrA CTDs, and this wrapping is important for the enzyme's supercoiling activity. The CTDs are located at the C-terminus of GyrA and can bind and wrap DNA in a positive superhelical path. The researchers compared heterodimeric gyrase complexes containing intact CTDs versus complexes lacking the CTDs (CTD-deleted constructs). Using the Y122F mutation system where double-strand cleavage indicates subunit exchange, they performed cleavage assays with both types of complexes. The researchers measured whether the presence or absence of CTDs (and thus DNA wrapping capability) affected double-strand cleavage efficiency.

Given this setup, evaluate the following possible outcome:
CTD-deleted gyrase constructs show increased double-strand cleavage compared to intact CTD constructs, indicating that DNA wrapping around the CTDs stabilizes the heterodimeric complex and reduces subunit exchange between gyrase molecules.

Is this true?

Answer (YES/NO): NO